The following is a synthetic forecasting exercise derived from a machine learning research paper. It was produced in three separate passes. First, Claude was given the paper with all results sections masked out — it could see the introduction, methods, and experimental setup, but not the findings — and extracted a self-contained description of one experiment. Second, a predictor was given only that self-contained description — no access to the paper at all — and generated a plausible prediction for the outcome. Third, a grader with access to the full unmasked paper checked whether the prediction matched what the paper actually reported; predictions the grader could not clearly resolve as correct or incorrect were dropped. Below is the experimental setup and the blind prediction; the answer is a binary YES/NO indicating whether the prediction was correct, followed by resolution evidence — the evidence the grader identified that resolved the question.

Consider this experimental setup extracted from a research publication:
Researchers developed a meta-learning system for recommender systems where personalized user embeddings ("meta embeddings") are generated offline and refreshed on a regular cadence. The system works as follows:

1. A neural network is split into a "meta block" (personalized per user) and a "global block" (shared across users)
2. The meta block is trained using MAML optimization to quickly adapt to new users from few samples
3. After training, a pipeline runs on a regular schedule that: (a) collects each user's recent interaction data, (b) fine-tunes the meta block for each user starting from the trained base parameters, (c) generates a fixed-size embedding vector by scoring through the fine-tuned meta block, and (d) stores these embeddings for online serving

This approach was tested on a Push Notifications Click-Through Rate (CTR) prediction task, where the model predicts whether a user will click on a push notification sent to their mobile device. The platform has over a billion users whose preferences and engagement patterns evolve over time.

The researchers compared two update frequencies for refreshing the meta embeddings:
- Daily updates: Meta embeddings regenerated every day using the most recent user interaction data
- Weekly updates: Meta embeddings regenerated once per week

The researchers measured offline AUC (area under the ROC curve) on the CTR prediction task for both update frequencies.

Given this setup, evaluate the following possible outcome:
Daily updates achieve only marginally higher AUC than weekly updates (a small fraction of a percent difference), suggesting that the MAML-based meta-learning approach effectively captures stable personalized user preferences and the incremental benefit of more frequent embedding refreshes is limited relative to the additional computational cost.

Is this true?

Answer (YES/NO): NO